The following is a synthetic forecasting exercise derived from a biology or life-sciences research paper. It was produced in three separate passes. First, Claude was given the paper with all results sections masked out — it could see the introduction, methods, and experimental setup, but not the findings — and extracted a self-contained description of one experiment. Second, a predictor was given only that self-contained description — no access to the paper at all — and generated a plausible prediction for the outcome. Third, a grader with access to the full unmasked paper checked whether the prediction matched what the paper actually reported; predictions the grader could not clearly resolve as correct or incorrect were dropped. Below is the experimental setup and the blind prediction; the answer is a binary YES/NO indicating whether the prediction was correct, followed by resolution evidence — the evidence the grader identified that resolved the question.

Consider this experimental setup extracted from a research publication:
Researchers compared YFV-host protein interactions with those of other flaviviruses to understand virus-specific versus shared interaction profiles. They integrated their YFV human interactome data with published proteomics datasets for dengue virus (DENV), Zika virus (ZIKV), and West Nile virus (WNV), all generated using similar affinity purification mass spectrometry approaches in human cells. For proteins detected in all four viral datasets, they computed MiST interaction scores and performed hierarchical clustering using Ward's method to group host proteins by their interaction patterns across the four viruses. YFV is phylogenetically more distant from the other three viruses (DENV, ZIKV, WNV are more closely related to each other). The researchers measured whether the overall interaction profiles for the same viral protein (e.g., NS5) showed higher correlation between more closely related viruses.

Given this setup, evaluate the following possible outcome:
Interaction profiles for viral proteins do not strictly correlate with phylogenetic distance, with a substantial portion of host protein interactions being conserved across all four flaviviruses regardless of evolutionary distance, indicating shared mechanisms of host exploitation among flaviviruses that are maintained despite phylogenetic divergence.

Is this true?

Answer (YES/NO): NO